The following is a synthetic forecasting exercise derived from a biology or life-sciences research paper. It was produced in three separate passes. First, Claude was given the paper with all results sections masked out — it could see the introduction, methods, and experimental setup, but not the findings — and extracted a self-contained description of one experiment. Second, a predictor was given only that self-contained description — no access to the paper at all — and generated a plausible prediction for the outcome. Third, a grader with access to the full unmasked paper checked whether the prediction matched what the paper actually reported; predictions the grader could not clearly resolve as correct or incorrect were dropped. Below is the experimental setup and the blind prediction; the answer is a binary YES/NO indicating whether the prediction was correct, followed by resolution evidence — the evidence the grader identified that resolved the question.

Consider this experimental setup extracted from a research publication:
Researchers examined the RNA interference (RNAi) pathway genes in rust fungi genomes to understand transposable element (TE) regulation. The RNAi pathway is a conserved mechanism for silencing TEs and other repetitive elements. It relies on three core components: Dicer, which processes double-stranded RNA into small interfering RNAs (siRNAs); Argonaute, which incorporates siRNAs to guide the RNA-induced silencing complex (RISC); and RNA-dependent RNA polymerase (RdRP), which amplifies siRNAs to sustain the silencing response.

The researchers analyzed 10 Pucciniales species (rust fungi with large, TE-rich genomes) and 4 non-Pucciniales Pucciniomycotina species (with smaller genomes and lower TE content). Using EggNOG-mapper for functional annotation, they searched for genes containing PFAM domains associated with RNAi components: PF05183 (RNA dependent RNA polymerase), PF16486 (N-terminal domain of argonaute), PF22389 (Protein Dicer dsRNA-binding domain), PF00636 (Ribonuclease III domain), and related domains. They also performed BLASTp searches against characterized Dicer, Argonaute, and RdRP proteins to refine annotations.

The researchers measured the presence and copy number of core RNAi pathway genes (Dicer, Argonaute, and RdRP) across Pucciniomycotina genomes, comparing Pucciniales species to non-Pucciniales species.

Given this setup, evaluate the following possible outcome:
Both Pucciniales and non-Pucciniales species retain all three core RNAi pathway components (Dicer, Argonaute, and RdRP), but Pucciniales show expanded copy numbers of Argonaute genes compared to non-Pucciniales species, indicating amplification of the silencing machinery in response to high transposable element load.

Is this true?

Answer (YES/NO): NO